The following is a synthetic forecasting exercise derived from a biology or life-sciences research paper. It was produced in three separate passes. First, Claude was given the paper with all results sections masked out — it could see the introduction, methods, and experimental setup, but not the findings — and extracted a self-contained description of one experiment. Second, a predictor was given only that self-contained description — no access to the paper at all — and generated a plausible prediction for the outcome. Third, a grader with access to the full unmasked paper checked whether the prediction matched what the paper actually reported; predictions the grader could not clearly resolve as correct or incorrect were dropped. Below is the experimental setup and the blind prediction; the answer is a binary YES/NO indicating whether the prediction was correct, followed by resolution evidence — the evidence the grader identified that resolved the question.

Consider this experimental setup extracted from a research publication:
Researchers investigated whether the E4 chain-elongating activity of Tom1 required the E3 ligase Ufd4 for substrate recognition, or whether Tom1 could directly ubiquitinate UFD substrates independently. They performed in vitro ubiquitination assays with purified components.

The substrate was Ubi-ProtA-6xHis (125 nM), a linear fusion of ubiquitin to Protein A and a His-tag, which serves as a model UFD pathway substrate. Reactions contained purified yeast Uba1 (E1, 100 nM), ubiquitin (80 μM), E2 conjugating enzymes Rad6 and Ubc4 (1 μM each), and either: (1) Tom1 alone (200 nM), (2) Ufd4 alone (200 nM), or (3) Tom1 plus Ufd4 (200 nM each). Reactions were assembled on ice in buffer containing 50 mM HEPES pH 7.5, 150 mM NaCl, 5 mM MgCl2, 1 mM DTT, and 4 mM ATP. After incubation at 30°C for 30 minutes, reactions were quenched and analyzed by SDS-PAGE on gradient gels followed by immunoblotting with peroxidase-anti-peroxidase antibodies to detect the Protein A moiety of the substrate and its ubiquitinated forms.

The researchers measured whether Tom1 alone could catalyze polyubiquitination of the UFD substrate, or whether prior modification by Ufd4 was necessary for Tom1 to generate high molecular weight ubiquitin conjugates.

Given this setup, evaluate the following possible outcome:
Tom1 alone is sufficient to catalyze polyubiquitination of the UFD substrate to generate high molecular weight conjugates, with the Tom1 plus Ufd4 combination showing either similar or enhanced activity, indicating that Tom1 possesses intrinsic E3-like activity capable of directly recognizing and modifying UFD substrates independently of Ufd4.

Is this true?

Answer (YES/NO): NO